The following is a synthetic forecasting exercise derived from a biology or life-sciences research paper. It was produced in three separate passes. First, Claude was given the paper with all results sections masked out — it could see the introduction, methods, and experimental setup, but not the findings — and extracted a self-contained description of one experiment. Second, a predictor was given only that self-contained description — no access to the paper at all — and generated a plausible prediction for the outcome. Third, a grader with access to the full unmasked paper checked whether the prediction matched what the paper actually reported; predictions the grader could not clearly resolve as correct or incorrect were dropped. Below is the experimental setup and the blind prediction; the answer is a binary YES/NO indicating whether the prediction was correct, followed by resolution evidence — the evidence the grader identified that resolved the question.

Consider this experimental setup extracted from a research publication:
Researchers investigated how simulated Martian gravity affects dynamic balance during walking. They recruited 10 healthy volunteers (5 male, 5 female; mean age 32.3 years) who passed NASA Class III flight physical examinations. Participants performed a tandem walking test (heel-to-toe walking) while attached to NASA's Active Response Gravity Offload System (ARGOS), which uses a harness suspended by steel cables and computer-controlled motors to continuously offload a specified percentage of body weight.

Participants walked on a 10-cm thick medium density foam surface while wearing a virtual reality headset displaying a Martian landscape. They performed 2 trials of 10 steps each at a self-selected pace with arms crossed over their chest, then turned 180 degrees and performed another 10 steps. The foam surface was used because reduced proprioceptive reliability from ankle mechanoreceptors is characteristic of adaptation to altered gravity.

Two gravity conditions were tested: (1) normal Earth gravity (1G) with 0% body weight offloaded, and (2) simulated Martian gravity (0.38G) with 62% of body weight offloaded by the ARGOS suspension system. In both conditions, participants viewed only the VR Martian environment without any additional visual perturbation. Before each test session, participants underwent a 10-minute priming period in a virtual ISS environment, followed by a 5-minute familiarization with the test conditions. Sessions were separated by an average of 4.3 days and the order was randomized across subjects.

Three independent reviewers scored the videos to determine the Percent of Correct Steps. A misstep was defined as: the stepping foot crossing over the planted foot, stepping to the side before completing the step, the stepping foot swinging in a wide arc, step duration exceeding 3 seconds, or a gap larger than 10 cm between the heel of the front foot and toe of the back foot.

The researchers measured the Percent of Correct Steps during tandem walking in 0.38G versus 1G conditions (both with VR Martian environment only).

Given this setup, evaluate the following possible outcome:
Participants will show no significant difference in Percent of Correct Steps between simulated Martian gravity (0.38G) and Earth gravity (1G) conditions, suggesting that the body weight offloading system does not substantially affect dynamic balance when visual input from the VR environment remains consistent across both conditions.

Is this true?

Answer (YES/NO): YES